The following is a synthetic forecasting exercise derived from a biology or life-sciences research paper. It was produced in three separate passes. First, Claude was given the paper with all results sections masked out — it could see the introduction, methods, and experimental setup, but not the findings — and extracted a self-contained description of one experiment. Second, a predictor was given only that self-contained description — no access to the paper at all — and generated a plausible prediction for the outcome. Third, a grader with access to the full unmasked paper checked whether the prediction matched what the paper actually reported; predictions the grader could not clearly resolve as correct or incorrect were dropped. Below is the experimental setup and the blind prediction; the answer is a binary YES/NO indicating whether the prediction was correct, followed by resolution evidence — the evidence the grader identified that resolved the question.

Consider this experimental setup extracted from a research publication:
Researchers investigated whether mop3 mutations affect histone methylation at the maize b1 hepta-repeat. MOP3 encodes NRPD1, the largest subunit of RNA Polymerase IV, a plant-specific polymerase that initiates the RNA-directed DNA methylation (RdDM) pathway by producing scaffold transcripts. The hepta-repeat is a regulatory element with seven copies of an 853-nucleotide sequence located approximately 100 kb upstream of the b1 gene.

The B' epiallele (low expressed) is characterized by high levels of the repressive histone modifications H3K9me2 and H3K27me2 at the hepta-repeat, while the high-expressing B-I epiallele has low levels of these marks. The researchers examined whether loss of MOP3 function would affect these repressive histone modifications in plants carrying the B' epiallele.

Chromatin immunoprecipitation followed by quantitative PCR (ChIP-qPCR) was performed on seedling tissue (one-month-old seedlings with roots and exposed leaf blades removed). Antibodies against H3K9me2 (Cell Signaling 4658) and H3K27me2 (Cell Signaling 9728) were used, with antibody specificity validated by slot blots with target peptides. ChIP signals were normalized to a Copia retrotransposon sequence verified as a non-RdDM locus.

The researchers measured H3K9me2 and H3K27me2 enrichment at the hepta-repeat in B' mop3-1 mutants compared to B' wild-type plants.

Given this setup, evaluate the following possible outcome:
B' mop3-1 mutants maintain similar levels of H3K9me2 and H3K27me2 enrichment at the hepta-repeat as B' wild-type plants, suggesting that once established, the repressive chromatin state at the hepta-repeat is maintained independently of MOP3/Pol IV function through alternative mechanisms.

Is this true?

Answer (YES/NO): NO